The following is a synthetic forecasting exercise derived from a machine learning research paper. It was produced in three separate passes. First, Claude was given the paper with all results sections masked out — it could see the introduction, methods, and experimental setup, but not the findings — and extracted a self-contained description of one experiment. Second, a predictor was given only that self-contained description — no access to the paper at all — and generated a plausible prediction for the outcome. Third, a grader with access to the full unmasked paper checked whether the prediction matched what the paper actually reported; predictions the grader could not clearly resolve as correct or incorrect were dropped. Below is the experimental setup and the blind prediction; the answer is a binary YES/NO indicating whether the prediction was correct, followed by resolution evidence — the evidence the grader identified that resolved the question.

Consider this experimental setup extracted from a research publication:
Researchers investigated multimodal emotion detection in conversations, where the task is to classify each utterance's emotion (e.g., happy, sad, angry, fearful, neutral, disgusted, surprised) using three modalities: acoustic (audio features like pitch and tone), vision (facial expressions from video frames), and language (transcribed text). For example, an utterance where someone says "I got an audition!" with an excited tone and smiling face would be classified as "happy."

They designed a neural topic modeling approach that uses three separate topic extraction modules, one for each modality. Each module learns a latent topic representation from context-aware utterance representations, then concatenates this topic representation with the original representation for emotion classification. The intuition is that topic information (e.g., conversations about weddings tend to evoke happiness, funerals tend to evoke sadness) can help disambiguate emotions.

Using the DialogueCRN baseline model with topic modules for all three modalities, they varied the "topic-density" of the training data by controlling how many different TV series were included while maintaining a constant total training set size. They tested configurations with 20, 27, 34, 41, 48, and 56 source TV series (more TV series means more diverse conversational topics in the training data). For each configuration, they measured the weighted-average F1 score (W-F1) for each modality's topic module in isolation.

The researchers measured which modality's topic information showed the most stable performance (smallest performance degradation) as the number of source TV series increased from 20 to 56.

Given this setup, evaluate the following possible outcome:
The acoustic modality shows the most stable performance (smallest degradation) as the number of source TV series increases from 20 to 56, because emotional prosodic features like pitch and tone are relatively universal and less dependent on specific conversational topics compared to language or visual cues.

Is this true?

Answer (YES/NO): NO